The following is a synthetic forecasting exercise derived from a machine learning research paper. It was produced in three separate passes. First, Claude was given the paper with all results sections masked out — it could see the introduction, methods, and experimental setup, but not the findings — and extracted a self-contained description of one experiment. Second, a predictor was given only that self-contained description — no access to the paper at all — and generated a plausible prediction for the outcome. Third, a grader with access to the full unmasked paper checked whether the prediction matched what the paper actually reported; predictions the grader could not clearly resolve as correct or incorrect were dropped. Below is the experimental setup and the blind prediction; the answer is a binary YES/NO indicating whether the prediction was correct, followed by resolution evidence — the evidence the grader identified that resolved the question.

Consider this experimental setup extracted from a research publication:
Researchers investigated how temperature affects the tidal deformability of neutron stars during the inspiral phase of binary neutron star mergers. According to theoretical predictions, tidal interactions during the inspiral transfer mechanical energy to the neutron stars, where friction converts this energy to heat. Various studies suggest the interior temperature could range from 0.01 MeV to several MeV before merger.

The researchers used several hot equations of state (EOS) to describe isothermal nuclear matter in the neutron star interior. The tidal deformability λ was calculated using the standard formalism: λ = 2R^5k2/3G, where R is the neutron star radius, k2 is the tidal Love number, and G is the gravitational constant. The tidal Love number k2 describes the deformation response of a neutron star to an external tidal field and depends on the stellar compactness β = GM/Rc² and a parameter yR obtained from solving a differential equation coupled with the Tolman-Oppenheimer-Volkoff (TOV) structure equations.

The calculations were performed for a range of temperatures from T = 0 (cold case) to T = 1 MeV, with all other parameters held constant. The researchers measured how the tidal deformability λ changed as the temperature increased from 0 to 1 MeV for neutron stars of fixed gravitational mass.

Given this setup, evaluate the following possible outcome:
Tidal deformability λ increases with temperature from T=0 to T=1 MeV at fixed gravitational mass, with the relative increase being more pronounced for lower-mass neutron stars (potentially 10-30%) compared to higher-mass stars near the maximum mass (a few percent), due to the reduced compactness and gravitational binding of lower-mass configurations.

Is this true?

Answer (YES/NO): NO